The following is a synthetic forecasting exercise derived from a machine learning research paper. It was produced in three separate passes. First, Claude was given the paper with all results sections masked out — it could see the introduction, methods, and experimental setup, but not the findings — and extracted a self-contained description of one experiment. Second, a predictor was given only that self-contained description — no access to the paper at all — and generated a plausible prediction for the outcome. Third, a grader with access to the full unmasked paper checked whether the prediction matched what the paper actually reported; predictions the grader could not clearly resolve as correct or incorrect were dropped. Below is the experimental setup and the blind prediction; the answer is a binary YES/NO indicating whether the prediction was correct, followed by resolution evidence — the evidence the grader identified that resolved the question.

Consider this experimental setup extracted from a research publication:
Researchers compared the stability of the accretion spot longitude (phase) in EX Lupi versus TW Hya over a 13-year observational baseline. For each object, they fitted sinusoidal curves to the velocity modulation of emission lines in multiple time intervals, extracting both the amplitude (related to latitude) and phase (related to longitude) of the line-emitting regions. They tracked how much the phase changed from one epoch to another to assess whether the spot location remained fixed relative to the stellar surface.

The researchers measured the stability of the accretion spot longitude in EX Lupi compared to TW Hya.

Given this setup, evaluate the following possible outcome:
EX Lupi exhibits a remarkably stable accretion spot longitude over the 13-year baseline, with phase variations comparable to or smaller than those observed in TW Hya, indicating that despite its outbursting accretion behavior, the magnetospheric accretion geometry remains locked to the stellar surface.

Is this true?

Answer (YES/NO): YES